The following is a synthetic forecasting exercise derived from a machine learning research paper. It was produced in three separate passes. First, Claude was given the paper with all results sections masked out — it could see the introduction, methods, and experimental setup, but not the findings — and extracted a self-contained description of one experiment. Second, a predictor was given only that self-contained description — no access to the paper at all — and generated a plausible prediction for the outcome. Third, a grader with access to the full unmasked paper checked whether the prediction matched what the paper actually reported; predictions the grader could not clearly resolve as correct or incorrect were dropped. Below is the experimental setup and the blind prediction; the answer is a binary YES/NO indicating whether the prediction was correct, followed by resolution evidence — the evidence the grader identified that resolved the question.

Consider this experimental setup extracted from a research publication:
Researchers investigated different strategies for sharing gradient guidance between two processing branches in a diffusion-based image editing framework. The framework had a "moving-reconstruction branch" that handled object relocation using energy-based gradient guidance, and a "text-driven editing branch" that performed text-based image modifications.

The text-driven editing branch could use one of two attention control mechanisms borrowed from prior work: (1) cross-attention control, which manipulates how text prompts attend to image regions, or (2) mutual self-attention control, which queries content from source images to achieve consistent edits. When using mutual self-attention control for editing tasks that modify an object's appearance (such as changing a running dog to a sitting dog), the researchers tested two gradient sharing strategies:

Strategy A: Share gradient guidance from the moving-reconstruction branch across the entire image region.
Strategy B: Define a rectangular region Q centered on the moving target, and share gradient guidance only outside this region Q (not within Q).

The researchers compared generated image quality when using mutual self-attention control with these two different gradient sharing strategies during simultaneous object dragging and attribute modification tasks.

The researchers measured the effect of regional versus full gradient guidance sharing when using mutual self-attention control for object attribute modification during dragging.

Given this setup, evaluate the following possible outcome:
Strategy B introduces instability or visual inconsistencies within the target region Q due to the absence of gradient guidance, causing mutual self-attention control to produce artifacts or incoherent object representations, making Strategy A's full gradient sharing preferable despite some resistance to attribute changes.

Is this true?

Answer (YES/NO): NO